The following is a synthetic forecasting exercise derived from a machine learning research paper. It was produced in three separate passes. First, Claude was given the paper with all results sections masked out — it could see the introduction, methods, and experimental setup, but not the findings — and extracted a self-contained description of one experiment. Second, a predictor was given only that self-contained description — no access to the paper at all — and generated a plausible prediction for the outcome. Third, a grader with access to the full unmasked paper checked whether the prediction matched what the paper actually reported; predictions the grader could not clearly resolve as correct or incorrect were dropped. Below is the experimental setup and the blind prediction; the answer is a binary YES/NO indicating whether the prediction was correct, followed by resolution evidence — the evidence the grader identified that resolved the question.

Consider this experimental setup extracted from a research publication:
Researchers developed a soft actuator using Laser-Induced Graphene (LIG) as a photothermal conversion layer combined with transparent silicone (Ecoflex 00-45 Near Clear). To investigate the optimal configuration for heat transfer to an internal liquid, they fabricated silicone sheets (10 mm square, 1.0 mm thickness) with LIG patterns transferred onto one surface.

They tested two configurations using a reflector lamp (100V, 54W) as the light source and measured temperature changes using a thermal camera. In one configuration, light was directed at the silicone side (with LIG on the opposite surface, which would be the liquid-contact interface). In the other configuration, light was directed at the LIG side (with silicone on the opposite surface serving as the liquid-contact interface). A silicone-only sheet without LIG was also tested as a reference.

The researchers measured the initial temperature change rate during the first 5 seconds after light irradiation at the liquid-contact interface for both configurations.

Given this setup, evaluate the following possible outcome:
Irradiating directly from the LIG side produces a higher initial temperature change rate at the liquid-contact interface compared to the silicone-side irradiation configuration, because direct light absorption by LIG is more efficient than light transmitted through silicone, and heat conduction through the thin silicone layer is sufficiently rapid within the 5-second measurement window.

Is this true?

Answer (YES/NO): NO